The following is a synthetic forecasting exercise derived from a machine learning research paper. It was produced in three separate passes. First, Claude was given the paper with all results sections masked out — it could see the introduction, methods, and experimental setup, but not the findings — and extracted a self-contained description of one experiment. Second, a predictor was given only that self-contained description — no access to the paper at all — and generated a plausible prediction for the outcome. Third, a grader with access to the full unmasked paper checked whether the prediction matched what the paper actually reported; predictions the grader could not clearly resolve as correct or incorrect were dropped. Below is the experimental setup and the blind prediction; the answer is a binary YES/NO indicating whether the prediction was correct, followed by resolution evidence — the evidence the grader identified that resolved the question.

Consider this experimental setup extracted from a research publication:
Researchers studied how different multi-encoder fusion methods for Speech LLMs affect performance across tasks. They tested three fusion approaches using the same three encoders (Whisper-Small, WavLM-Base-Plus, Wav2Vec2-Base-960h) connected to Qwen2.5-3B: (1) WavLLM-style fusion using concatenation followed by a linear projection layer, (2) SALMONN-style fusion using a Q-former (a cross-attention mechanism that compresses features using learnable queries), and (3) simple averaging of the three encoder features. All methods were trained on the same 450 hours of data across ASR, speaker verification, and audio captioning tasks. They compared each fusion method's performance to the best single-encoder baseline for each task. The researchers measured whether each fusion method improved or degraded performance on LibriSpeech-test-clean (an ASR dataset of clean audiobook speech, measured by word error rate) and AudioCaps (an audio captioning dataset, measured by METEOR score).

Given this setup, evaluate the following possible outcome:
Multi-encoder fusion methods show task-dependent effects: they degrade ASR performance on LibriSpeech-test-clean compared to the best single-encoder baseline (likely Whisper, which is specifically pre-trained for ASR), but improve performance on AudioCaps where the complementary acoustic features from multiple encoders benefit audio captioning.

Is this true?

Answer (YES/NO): NO